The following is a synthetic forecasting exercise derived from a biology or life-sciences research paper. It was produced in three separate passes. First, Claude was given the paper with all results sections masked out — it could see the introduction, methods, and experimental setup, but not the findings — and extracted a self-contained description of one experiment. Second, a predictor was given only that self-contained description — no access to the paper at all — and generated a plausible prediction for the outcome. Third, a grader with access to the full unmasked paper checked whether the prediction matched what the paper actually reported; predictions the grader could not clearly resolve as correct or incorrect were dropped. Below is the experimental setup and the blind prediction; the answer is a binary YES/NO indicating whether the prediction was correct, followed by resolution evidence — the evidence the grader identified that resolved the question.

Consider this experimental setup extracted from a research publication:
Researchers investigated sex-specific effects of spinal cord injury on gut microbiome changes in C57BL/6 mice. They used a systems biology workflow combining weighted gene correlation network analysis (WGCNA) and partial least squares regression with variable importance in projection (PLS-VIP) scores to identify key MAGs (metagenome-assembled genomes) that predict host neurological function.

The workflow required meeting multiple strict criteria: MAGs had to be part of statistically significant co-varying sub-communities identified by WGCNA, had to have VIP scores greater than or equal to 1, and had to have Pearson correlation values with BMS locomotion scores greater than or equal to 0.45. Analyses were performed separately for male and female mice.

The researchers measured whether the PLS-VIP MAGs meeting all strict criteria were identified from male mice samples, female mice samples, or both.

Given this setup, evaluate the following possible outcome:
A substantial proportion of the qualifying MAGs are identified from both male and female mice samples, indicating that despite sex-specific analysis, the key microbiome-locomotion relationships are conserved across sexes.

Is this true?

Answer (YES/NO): NO